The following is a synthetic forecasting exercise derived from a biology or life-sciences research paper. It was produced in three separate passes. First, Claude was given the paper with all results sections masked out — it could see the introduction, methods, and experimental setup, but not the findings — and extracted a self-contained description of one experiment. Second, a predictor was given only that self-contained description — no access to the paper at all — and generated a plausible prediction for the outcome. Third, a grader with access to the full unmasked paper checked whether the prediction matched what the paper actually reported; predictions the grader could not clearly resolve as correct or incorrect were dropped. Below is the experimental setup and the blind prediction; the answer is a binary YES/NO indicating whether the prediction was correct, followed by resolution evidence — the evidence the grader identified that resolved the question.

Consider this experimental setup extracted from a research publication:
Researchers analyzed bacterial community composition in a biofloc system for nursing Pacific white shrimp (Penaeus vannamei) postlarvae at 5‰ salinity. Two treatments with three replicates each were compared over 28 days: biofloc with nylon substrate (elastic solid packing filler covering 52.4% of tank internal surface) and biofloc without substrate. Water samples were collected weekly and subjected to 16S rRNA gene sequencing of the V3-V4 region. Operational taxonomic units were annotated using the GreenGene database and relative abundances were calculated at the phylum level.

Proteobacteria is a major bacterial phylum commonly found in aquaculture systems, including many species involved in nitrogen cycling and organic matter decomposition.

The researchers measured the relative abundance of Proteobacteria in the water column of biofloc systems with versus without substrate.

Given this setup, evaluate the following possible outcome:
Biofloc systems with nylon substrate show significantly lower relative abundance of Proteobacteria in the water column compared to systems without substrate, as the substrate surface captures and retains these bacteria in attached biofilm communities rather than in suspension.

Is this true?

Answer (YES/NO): NO